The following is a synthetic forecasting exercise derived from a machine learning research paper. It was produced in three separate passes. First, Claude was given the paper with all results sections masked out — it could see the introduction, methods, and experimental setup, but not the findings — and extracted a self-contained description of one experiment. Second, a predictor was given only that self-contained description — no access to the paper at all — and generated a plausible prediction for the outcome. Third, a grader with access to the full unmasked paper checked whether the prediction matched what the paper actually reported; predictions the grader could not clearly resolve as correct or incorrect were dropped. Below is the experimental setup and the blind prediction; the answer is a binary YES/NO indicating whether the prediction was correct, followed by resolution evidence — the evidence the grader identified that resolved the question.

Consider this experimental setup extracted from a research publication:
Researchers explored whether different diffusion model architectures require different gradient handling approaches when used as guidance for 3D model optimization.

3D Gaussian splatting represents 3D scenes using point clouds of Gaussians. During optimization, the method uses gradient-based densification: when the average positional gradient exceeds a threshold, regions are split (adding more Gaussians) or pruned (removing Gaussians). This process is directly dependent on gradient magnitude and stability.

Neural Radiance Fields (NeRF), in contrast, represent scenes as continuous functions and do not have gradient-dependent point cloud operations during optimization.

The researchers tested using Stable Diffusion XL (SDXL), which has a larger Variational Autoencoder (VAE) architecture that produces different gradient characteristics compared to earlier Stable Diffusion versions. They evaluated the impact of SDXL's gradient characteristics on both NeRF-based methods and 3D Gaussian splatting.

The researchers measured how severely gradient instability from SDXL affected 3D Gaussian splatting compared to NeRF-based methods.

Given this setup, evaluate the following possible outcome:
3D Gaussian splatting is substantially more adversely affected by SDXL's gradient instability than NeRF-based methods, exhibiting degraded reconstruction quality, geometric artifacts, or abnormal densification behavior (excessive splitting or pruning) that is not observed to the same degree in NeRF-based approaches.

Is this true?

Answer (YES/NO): YES